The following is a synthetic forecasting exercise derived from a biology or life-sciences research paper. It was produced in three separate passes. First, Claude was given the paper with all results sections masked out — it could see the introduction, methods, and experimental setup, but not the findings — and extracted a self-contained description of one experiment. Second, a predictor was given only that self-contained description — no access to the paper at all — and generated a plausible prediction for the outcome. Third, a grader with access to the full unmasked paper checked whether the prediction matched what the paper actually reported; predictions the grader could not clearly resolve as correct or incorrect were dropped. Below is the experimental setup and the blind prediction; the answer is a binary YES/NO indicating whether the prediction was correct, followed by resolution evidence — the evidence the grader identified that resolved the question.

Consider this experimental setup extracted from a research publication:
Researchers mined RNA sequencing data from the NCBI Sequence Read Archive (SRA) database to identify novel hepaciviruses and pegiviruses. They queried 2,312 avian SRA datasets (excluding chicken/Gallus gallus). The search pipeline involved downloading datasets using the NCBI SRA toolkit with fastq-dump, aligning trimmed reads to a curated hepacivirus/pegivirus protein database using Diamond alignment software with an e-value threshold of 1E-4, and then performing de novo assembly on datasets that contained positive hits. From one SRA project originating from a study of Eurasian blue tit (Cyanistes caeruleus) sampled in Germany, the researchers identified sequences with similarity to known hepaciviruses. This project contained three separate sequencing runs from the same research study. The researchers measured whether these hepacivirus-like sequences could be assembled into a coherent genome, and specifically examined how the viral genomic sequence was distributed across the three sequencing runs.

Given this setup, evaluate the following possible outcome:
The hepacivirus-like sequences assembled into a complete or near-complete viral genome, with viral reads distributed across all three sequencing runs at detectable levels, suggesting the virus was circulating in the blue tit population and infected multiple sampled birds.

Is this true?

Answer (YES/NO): NO